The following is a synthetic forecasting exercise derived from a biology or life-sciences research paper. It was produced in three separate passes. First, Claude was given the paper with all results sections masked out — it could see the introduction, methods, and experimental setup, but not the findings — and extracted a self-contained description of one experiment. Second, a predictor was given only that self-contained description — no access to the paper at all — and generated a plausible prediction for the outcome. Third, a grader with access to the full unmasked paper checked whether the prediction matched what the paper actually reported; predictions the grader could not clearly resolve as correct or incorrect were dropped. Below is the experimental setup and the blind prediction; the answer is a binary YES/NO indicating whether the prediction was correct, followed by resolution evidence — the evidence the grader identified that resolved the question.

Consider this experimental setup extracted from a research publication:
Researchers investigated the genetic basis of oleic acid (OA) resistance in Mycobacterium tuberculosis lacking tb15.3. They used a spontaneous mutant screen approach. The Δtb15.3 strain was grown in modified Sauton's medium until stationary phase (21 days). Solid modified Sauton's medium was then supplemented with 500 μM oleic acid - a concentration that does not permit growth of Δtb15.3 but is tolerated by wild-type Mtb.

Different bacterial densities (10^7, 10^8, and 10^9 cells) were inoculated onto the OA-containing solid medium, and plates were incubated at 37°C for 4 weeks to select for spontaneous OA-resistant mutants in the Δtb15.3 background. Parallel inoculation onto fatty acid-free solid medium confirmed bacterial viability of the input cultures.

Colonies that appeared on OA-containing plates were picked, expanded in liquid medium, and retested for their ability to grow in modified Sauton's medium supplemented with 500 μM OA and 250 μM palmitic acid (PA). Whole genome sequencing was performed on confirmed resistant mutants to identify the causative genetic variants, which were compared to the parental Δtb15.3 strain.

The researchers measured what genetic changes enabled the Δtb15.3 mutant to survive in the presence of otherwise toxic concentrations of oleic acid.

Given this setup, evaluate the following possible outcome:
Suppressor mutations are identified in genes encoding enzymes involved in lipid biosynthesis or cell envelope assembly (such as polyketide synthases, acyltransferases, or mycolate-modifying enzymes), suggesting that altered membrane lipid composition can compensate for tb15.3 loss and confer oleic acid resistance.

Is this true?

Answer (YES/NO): NO